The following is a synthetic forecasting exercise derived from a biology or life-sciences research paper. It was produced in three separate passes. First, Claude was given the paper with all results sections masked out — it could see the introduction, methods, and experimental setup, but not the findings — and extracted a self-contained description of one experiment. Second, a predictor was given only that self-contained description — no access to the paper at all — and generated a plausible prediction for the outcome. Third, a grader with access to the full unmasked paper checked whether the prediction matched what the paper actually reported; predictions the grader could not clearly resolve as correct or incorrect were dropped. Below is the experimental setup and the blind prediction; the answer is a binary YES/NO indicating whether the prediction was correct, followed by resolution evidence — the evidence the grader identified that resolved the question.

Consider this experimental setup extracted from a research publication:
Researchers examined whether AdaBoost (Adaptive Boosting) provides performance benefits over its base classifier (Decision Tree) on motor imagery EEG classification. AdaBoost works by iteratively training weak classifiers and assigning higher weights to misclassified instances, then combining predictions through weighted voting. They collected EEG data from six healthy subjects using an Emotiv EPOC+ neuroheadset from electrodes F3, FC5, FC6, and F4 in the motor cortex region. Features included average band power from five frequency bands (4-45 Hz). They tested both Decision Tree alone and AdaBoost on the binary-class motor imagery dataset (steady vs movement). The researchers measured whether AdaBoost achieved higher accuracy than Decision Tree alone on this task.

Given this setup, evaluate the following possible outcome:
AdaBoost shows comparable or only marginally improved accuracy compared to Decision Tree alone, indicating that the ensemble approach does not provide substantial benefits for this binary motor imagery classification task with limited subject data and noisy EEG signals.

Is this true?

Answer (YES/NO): NO